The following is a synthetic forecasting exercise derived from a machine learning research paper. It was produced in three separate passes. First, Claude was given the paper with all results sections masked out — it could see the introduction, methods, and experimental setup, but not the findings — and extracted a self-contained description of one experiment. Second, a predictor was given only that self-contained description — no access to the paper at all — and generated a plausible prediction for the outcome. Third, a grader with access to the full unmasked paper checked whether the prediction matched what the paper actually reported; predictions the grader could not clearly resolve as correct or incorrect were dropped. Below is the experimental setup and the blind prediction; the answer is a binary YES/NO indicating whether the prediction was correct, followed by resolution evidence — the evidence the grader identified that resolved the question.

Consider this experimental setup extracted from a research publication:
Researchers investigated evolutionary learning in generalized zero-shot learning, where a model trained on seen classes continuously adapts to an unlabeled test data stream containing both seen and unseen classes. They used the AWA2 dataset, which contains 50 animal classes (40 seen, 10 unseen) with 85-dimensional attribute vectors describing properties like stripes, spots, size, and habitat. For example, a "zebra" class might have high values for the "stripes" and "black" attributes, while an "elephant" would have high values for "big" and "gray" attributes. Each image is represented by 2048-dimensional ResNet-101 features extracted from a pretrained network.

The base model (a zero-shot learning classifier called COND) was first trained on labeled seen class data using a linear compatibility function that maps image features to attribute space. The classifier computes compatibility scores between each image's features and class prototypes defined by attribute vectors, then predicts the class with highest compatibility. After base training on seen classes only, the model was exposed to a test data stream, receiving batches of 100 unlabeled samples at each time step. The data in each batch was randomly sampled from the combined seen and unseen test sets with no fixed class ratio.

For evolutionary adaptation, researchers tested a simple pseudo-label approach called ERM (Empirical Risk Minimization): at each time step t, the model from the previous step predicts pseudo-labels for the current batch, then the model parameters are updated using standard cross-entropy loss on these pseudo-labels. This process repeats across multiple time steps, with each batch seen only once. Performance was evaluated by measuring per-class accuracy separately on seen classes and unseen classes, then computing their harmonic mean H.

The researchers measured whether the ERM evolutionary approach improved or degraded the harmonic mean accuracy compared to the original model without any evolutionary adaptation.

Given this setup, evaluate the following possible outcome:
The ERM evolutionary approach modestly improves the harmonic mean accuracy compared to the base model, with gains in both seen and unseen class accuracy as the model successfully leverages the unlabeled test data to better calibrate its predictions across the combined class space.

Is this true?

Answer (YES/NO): NO